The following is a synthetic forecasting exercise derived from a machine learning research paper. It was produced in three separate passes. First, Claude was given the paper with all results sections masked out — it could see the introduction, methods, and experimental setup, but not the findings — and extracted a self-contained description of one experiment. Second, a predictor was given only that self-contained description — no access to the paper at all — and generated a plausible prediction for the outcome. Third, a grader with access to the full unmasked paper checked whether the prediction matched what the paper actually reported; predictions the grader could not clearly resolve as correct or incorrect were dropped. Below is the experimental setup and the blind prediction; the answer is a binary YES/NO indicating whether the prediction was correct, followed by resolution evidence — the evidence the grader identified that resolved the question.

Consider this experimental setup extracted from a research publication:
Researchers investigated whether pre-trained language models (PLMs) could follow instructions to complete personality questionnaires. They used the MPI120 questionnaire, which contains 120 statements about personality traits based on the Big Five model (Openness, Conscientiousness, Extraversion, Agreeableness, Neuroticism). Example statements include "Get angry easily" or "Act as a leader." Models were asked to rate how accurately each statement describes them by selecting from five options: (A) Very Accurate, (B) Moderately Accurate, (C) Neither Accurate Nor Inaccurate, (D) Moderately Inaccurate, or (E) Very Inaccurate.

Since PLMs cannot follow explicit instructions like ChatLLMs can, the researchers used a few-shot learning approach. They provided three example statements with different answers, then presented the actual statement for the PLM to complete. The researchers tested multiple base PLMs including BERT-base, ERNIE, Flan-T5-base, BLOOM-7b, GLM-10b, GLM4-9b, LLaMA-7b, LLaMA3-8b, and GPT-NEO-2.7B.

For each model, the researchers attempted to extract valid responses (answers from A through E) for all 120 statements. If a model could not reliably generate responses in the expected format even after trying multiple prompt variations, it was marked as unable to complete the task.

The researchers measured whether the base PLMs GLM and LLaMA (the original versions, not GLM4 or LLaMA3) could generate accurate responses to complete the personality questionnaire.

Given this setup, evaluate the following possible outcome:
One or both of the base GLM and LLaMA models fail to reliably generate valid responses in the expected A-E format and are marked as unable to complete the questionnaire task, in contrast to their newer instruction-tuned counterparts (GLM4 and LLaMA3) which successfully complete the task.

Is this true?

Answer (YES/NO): NO